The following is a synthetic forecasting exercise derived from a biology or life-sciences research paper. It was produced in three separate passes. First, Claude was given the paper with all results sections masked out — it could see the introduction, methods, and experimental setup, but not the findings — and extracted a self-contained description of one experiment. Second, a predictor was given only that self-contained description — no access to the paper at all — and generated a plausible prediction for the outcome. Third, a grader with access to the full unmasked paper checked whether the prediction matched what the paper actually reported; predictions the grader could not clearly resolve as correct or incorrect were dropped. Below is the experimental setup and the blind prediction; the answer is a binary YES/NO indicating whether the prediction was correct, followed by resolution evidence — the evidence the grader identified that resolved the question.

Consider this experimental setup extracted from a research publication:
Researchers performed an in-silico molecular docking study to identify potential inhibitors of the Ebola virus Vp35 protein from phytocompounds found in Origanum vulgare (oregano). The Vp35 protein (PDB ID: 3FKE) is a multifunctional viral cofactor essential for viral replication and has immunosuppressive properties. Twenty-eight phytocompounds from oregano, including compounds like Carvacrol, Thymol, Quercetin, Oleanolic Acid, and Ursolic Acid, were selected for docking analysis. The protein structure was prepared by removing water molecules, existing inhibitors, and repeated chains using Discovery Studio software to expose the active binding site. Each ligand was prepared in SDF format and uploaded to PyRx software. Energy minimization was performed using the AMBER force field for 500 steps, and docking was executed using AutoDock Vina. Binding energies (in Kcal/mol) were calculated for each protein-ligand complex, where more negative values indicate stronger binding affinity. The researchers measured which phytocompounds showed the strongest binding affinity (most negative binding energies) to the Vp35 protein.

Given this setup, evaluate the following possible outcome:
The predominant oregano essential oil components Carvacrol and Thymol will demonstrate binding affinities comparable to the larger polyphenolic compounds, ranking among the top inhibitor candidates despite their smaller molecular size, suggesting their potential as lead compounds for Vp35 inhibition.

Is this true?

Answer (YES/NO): NO